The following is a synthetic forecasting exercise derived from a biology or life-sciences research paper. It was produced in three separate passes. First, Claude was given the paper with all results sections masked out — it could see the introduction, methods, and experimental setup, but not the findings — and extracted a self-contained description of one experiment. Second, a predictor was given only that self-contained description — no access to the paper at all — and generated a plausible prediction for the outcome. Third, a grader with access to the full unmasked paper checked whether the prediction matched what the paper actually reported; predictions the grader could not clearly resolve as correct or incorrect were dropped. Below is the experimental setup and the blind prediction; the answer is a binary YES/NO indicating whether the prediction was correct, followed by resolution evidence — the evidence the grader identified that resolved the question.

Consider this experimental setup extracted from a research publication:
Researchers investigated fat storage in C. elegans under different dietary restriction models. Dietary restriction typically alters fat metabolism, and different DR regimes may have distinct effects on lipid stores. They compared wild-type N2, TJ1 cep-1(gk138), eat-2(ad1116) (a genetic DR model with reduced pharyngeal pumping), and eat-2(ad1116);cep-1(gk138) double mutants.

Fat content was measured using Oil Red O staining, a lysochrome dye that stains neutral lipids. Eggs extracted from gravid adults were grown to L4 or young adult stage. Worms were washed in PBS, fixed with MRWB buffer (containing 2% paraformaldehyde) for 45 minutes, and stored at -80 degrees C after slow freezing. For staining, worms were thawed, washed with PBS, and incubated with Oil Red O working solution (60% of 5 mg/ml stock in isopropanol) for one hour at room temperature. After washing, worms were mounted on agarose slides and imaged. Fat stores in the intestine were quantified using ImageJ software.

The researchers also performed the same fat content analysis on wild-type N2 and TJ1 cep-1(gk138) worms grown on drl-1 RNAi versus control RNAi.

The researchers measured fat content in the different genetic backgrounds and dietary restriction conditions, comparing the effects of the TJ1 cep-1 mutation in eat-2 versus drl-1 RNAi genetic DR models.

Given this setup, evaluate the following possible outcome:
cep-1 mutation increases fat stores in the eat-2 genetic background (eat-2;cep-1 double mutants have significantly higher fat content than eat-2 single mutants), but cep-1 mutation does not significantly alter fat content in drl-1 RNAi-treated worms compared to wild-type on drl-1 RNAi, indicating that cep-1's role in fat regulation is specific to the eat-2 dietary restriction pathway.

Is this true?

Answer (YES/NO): YES